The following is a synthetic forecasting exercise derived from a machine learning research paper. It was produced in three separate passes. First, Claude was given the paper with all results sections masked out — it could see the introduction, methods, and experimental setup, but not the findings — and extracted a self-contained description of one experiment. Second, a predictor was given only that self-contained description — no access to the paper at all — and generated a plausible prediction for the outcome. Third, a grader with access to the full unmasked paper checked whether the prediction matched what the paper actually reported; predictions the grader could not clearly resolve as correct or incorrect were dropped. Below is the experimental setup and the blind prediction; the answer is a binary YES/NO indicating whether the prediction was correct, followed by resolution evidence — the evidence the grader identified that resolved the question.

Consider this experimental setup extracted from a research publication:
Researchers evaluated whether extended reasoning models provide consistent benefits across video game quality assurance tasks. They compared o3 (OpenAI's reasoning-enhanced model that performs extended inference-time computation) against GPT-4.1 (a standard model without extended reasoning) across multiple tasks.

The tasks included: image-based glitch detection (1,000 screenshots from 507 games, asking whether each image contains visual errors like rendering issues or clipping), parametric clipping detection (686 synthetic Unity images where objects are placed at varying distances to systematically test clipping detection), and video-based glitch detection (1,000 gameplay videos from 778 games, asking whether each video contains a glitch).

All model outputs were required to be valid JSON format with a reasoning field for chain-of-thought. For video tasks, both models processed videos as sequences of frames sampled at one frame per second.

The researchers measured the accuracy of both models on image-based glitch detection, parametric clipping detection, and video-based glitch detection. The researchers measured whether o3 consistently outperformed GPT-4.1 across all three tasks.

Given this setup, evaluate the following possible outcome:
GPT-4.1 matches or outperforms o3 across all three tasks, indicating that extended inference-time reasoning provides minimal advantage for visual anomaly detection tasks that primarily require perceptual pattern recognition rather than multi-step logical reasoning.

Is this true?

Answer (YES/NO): NO